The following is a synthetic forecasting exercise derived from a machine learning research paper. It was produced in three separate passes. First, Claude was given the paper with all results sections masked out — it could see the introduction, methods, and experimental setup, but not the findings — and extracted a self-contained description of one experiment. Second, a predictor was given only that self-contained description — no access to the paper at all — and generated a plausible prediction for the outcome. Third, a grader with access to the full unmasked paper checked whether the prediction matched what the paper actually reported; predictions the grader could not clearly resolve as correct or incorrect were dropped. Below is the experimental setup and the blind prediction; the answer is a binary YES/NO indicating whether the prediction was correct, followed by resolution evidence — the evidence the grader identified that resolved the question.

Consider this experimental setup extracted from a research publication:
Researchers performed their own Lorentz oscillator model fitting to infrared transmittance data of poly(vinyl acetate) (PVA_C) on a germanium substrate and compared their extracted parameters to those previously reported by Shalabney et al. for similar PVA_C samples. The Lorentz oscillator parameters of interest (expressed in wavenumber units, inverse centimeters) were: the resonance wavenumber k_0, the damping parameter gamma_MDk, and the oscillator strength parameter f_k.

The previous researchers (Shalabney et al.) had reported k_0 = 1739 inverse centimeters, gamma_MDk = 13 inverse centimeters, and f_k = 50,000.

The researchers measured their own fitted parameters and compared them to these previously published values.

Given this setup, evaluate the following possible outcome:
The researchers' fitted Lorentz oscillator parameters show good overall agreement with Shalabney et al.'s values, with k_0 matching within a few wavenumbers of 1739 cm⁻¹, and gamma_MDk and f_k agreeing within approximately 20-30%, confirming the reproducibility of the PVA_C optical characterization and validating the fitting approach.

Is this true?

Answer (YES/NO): YES